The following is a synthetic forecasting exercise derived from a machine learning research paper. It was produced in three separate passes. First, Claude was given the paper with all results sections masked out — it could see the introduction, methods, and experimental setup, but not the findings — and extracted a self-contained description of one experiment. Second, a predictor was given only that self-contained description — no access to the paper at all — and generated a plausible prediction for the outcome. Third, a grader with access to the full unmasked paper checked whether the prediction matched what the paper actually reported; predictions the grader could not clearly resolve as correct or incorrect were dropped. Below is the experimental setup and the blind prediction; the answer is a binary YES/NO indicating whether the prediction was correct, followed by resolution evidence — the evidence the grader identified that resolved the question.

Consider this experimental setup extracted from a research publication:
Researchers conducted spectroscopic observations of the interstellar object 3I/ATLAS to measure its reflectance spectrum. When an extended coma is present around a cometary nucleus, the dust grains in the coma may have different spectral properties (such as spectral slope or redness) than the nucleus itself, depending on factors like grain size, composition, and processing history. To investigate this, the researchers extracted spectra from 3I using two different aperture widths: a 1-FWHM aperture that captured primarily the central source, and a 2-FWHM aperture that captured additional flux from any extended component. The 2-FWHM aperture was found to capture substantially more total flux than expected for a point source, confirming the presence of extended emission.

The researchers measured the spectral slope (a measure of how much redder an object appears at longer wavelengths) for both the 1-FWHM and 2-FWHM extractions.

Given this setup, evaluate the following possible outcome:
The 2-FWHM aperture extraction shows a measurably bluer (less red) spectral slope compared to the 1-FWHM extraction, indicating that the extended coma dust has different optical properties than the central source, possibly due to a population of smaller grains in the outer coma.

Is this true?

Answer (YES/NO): NO